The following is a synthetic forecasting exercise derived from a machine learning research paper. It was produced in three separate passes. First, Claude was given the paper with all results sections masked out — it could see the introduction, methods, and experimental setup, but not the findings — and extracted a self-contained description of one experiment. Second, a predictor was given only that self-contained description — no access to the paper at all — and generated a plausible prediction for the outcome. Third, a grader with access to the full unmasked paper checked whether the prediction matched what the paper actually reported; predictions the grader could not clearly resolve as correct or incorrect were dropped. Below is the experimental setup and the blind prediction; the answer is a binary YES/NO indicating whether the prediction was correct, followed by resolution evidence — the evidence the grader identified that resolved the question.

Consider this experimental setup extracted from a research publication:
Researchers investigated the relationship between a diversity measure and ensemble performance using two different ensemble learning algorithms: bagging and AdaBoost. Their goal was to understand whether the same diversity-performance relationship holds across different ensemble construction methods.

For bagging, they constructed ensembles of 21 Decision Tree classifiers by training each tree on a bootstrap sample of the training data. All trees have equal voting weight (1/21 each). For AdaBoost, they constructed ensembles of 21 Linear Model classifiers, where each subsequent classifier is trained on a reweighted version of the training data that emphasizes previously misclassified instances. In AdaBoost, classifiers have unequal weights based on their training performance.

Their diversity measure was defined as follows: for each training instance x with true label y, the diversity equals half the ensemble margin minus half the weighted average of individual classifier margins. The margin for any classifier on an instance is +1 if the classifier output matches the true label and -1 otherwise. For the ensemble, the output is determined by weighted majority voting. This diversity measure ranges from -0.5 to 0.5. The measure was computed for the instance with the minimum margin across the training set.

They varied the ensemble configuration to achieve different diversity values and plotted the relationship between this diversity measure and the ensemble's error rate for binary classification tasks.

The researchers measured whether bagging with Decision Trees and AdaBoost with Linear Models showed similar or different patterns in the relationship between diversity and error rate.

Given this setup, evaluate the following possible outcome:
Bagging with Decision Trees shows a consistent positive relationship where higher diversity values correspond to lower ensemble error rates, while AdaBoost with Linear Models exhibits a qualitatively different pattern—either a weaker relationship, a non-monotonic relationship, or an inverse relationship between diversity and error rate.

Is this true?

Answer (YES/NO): NO